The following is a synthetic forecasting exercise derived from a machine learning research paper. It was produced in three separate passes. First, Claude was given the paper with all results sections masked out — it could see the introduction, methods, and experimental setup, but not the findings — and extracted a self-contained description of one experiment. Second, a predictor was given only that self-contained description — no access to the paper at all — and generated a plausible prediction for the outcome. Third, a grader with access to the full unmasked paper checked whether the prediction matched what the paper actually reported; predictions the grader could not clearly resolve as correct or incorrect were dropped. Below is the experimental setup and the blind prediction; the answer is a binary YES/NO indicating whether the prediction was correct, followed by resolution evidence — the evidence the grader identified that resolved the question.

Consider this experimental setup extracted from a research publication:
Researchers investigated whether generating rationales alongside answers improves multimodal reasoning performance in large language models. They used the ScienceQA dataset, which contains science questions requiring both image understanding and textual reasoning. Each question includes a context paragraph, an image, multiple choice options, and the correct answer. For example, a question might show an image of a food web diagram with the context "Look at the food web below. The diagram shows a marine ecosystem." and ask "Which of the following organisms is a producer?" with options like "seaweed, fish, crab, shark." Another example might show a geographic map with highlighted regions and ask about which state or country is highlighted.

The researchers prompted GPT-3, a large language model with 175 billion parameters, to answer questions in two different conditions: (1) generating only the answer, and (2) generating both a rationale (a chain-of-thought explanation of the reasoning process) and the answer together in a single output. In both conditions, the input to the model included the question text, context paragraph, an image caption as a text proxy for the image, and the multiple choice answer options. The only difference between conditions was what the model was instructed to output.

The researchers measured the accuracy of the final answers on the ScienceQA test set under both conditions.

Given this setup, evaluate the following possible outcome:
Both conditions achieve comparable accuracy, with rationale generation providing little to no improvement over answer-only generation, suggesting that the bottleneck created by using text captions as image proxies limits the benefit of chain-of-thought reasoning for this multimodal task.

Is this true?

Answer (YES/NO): YES